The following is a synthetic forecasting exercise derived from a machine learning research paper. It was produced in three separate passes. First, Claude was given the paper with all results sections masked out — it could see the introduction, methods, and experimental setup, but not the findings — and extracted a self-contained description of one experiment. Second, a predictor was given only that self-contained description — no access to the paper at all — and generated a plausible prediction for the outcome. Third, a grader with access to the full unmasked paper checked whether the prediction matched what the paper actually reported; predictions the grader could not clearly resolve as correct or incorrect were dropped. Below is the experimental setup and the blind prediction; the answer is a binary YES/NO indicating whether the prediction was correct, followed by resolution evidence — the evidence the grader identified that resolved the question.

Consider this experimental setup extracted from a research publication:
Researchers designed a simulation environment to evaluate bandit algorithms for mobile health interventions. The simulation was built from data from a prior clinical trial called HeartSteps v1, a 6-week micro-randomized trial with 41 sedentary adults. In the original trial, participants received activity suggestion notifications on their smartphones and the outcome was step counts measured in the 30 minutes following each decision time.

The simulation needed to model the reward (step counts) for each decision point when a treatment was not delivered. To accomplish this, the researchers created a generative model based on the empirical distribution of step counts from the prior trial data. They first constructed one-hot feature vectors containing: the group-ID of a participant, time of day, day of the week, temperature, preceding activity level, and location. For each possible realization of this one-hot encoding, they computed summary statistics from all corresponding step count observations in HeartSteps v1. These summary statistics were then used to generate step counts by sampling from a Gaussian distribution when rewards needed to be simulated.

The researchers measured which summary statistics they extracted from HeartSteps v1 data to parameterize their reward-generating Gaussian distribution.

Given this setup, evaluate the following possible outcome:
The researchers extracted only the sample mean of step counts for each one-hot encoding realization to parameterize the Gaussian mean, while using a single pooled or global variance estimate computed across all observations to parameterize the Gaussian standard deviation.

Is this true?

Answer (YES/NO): NO